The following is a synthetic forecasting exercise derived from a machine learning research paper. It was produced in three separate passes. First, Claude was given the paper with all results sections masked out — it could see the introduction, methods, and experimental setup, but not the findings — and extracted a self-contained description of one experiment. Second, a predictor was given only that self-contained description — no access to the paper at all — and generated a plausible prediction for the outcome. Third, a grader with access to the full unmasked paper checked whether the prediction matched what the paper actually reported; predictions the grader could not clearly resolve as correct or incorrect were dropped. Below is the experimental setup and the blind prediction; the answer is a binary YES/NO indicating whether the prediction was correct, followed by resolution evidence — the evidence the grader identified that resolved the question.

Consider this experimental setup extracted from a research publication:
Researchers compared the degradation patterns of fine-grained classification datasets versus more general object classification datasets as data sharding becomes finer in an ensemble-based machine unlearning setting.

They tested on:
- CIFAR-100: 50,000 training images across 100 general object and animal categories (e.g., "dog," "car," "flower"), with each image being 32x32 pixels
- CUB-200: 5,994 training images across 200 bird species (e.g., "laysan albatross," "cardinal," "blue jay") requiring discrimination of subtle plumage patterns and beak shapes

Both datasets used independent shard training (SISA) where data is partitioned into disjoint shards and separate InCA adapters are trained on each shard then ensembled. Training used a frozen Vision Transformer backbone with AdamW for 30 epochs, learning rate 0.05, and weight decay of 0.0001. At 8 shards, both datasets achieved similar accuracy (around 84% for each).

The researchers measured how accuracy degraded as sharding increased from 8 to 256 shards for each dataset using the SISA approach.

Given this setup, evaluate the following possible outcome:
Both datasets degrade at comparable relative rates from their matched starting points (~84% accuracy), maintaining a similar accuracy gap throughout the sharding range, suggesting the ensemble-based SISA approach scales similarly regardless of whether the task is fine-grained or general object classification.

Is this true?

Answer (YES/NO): NO